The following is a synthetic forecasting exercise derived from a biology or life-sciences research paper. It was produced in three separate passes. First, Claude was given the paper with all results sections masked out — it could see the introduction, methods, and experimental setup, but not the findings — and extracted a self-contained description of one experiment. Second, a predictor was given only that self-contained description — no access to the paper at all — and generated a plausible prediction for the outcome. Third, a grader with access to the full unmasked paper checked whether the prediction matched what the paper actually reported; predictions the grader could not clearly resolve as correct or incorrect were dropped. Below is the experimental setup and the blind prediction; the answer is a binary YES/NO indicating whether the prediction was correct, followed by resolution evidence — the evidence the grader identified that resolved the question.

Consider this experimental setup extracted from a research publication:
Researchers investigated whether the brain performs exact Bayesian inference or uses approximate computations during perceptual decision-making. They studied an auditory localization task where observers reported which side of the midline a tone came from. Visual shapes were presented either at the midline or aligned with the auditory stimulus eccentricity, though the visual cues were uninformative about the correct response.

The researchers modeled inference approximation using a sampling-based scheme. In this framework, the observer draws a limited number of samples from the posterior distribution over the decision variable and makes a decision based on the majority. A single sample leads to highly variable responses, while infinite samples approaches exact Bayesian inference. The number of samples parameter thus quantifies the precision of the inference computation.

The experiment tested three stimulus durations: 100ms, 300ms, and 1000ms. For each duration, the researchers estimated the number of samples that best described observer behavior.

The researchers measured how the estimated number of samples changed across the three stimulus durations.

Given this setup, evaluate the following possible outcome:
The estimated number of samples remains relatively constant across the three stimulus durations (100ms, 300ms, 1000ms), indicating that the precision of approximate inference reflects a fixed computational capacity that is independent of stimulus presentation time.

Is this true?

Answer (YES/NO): NO